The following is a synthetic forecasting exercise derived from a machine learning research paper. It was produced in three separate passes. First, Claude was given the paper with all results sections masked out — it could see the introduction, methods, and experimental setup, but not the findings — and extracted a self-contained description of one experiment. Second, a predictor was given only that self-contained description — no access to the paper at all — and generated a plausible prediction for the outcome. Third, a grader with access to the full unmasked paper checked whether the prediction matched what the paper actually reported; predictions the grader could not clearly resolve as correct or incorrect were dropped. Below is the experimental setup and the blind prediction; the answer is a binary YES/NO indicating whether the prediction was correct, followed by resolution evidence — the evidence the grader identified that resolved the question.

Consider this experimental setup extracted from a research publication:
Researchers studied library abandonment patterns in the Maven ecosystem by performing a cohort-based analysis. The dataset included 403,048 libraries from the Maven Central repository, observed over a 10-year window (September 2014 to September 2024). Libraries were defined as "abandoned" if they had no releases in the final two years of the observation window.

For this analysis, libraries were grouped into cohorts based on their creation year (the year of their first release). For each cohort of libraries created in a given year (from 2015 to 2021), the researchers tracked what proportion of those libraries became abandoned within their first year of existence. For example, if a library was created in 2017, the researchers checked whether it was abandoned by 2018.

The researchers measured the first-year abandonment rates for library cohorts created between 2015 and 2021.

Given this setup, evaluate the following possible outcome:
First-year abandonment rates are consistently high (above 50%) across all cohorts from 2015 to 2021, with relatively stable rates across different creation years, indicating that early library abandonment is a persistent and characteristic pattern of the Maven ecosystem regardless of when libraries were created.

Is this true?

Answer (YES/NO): NO